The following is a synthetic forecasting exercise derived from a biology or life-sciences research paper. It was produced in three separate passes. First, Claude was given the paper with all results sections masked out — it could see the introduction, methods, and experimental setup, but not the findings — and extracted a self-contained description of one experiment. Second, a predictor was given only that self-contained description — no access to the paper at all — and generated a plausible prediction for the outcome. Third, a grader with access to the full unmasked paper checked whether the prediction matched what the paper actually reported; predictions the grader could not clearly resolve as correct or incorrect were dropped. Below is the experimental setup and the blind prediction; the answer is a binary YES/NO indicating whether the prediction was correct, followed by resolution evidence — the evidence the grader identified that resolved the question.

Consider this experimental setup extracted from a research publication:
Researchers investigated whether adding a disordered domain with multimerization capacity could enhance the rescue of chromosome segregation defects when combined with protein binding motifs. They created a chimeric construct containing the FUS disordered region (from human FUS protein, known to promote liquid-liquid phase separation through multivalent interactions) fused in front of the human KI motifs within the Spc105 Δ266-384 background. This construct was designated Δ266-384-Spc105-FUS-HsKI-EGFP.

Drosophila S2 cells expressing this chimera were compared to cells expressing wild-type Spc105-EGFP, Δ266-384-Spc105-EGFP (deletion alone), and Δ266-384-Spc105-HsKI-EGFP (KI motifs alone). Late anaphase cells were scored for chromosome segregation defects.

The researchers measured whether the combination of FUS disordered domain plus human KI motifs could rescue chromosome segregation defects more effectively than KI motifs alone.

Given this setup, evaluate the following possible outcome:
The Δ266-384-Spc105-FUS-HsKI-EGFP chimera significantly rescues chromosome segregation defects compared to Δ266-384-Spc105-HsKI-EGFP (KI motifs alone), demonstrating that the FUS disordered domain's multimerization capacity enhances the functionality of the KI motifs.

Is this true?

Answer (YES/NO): YES